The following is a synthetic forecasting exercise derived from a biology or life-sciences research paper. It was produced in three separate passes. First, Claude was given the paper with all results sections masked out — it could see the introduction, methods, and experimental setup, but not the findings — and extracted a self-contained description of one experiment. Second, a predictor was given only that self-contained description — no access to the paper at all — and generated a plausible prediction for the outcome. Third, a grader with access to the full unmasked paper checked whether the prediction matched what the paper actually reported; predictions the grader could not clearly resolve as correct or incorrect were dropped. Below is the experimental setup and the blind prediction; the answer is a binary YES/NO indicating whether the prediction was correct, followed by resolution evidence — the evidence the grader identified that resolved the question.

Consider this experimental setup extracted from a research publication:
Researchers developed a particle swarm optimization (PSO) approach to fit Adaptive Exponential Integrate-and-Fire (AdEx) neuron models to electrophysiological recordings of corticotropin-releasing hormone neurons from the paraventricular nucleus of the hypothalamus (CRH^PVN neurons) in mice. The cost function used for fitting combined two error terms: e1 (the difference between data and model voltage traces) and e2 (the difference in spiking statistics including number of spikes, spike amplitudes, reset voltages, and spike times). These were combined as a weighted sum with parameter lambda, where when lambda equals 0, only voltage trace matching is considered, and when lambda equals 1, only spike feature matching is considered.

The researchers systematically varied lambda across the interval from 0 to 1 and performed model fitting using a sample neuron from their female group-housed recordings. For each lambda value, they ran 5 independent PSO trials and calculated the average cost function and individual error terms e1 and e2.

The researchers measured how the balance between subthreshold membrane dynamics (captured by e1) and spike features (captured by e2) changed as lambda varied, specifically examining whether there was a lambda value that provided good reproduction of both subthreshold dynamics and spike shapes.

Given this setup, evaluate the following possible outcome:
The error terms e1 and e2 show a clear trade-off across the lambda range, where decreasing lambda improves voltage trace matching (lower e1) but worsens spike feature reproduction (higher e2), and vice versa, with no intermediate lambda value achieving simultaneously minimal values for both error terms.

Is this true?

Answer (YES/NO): NO